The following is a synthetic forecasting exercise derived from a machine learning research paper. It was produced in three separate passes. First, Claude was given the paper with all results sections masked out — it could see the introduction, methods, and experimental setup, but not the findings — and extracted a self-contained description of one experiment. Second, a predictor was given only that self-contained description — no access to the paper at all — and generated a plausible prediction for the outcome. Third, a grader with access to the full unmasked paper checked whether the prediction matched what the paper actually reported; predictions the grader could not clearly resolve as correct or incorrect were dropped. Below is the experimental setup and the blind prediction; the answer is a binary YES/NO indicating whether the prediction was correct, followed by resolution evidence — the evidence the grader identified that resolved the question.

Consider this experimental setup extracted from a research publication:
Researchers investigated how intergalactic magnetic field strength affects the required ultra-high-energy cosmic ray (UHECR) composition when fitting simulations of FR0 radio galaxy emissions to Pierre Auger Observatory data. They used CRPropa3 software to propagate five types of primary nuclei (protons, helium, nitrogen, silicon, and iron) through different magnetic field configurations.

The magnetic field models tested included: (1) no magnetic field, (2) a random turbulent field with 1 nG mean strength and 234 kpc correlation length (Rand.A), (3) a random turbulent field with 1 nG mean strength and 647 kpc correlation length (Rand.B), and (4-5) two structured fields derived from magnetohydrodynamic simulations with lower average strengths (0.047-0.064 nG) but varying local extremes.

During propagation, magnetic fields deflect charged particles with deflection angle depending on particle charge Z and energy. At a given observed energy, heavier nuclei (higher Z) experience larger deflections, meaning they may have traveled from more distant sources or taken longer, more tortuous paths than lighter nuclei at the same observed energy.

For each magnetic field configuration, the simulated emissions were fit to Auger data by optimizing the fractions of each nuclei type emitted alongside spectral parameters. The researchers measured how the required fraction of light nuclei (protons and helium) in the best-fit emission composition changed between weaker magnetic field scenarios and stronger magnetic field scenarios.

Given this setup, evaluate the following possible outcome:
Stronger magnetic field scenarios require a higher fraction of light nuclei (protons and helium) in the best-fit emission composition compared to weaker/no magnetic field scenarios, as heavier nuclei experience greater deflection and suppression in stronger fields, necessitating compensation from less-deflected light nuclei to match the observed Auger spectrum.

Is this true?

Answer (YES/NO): NO